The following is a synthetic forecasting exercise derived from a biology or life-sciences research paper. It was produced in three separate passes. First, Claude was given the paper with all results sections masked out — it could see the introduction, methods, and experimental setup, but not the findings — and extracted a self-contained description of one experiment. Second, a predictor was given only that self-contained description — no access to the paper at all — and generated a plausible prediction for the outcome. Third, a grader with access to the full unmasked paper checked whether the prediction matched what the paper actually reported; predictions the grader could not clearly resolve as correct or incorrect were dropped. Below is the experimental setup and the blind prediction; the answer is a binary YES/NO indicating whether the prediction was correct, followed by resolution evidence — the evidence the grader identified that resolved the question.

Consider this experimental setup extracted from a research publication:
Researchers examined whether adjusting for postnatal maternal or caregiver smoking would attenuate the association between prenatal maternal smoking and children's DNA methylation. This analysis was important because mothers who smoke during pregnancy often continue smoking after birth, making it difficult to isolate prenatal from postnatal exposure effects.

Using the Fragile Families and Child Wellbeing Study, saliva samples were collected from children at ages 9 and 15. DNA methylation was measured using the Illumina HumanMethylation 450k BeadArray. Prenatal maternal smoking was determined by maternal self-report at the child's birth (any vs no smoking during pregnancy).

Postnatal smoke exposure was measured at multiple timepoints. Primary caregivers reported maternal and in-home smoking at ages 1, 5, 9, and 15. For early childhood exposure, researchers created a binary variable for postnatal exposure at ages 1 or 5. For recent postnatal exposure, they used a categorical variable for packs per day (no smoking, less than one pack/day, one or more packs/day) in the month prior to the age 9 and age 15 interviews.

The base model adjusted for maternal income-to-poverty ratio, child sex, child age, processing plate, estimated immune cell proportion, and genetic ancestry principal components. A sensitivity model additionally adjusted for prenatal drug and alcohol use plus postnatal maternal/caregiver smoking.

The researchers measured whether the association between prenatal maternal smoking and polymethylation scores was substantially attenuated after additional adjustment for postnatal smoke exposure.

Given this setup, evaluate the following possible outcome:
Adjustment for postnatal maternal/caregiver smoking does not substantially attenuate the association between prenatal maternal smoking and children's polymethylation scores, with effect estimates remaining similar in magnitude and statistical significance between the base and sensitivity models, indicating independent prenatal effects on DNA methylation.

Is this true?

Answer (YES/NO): YES